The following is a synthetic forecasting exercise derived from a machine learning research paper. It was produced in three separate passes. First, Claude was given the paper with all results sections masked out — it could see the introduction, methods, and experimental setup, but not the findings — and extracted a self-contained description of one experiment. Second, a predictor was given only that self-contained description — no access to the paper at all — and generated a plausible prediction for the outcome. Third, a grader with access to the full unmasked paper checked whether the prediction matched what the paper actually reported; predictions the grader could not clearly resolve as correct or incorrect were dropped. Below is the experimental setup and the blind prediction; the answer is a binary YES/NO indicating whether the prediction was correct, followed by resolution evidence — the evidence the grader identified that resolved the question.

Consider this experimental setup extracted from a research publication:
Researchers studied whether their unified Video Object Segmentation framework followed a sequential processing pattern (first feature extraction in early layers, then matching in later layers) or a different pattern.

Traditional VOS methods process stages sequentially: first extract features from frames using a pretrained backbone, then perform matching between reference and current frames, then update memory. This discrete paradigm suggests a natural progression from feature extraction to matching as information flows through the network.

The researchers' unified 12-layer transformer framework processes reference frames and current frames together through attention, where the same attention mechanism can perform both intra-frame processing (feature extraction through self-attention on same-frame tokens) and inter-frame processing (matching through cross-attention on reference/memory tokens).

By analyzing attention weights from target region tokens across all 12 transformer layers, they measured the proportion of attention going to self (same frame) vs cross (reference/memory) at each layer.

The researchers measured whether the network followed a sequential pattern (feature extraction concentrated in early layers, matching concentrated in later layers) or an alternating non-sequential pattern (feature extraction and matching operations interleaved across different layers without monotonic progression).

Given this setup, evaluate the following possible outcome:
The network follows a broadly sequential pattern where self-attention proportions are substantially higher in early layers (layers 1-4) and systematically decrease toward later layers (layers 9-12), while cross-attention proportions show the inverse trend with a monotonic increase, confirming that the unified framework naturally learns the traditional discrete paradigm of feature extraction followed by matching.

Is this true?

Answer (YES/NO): NO